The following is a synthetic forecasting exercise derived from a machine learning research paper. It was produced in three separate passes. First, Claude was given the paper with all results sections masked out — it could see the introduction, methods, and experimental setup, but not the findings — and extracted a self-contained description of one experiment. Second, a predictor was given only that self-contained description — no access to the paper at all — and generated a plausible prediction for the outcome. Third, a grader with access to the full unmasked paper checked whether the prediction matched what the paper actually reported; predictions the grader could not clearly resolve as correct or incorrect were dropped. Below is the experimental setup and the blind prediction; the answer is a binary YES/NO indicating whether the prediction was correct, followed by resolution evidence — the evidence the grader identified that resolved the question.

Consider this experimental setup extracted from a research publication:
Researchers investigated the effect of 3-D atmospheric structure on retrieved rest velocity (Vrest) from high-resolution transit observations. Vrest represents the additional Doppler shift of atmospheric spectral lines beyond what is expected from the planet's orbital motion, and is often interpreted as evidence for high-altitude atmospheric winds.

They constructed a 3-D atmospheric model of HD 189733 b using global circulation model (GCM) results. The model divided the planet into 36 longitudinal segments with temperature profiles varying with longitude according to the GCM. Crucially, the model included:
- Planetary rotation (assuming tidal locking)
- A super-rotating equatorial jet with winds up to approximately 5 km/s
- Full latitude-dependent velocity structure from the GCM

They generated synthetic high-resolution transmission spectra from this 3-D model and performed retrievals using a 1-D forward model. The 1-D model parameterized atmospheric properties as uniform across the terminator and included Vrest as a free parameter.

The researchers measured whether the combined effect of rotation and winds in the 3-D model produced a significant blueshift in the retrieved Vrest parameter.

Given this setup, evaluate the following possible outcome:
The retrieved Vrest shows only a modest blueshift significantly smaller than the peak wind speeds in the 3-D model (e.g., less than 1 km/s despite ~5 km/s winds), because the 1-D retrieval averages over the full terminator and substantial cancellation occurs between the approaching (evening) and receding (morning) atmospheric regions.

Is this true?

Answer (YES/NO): NO